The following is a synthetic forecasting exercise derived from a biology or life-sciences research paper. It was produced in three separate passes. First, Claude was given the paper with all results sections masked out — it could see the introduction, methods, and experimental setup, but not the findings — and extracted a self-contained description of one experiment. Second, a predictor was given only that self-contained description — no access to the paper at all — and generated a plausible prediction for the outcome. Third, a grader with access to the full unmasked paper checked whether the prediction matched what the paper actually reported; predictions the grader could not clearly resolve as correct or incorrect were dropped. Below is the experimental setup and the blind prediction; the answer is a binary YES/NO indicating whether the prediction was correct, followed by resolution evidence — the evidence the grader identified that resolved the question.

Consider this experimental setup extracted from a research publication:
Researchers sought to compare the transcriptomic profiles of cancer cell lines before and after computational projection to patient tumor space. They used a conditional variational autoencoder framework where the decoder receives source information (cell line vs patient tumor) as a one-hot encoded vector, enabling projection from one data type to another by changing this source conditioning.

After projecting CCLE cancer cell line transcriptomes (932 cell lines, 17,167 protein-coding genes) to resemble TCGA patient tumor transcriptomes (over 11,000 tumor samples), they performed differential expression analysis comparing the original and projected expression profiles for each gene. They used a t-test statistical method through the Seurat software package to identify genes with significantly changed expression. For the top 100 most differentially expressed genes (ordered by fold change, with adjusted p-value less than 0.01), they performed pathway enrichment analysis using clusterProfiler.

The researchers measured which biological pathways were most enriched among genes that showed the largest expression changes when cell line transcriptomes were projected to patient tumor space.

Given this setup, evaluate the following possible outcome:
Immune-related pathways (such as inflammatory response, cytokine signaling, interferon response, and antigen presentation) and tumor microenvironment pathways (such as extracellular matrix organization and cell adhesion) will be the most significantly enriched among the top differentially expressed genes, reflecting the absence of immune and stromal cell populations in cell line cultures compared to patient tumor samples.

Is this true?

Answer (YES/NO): NO